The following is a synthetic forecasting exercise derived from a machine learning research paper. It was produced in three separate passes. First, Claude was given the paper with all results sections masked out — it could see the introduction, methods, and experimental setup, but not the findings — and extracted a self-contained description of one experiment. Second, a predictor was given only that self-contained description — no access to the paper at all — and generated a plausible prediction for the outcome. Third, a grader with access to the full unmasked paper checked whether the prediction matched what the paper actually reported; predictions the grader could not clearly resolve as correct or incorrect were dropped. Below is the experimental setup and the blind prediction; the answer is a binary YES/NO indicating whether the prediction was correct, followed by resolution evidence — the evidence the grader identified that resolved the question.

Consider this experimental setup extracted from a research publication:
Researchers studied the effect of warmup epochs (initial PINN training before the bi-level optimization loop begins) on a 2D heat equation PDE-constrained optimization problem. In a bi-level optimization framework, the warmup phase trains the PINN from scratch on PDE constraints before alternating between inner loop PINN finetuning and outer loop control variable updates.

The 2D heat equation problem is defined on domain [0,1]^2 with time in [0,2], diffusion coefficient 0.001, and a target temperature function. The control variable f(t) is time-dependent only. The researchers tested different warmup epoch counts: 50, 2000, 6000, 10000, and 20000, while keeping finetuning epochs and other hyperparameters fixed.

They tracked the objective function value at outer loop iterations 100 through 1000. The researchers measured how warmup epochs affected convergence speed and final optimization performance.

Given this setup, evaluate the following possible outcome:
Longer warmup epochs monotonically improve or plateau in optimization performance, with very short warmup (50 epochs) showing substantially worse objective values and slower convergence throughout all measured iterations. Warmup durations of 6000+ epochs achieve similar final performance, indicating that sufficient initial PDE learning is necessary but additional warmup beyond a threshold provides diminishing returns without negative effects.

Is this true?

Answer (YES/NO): NO